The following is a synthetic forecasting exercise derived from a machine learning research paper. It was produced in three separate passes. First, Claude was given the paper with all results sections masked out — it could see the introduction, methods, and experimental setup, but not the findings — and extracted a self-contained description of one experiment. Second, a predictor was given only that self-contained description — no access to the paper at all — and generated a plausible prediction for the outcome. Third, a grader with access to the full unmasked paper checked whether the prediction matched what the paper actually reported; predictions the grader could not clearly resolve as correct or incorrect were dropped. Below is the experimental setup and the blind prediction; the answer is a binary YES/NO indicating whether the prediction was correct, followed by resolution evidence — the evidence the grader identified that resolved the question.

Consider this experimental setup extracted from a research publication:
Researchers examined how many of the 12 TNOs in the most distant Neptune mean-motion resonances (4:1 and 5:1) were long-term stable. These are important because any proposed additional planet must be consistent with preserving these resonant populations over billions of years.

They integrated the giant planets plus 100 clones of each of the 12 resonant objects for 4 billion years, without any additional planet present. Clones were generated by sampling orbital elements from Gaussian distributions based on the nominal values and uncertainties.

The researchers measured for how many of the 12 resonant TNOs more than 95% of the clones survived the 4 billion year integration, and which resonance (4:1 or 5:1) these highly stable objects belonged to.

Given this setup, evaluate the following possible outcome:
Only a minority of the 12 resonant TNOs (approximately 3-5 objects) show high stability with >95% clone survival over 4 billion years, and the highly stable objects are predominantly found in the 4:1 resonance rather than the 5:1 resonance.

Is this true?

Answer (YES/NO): YES